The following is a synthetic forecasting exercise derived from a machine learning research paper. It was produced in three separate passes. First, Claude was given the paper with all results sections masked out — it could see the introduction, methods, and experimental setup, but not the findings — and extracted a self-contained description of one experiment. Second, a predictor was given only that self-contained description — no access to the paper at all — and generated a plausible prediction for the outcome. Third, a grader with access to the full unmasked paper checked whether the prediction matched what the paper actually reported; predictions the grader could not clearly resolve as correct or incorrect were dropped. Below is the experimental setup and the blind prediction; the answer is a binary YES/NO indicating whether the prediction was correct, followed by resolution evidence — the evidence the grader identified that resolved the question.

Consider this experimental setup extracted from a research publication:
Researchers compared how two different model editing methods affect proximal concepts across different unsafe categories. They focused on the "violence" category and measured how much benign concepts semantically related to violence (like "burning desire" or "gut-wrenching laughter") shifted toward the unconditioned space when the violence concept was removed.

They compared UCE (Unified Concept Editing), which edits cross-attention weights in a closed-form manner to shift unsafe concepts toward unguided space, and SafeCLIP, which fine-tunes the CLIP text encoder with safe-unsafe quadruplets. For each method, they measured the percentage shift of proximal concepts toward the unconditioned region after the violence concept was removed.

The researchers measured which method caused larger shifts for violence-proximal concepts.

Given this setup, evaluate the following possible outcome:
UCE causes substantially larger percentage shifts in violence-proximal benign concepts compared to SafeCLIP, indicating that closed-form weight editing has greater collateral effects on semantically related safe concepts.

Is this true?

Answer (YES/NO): NO